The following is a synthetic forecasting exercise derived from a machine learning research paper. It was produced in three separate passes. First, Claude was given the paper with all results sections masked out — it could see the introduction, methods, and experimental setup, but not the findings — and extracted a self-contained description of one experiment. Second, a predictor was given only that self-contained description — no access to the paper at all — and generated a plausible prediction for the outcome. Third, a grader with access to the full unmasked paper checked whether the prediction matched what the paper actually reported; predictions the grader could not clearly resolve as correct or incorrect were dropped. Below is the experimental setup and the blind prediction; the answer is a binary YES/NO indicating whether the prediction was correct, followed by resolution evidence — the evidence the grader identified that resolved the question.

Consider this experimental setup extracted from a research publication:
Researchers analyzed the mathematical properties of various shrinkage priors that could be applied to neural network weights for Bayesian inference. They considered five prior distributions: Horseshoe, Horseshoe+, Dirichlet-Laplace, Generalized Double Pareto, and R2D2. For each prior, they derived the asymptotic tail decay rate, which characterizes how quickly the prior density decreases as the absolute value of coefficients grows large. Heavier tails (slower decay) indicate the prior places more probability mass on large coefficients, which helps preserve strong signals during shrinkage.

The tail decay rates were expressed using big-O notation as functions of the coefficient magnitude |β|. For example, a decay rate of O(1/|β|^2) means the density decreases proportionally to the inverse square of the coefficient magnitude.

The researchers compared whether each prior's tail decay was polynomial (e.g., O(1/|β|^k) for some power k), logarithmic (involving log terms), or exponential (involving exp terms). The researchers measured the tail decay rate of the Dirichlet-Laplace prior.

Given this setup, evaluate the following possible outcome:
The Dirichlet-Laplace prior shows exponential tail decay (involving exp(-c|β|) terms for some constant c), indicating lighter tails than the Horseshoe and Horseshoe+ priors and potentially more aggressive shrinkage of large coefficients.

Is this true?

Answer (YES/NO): NO